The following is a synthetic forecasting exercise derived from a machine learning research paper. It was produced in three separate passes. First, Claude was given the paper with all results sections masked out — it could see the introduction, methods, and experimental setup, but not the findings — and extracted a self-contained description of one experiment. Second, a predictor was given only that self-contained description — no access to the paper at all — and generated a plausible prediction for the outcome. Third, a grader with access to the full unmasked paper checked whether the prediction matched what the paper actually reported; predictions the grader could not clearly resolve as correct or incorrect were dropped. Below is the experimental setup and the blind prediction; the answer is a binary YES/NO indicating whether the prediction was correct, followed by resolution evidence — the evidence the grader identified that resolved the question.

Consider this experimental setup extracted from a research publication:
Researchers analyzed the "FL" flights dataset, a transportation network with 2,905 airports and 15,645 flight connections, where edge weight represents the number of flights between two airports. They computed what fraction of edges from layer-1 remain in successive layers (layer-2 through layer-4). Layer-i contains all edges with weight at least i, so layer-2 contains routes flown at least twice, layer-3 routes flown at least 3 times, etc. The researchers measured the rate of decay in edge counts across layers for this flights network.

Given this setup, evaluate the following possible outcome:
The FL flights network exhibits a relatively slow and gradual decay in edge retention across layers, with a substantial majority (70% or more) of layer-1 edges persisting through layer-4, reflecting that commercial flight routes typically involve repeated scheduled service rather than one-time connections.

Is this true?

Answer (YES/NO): NO